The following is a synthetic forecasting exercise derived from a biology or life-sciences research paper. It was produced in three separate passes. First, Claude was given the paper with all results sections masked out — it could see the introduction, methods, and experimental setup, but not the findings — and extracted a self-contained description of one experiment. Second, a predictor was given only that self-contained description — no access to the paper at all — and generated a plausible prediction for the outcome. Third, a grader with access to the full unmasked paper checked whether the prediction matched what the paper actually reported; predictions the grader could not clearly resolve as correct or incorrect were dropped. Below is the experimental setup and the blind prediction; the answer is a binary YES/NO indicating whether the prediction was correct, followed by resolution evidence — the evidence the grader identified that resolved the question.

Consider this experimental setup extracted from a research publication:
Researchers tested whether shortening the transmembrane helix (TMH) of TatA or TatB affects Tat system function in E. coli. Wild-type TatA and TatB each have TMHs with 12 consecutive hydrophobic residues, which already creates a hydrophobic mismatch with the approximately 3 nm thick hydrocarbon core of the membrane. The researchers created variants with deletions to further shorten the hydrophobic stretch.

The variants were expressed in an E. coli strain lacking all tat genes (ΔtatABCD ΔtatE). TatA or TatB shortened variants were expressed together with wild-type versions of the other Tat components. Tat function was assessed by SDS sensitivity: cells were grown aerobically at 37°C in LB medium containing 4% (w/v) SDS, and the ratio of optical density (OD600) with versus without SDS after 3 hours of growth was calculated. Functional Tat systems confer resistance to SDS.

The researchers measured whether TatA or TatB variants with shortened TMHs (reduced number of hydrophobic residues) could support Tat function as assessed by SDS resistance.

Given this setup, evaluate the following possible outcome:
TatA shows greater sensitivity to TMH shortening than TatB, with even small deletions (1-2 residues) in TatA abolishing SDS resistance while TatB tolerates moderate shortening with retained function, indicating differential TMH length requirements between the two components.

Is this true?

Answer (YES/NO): NO